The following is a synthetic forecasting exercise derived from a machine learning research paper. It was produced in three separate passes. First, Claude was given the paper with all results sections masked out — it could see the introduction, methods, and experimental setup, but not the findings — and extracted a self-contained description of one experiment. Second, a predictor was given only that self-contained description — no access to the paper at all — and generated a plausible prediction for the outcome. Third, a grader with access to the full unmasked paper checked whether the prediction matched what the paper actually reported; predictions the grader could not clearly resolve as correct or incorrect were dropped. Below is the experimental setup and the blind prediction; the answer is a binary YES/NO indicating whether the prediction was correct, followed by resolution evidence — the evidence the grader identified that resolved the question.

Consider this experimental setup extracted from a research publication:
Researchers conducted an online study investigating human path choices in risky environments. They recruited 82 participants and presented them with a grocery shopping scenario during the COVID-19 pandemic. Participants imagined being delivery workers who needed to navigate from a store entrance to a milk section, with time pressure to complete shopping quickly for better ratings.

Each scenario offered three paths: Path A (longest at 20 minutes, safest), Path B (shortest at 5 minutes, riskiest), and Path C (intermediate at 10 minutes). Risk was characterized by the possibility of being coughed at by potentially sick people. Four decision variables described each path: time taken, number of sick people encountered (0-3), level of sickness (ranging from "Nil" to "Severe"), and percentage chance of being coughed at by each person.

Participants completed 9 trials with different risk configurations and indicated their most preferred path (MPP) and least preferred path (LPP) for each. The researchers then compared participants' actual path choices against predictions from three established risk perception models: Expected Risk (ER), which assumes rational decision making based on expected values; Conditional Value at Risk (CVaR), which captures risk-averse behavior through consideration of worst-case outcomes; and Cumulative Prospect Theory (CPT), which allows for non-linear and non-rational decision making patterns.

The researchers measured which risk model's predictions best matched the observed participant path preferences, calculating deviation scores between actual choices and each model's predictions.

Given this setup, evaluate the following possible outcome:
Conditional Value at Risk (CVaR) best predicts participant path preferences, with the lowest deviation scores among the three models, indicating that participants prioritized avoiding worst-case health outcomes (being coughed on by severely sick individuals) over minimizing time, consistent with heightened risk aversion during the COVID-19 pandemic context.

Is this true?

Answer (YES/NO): NO